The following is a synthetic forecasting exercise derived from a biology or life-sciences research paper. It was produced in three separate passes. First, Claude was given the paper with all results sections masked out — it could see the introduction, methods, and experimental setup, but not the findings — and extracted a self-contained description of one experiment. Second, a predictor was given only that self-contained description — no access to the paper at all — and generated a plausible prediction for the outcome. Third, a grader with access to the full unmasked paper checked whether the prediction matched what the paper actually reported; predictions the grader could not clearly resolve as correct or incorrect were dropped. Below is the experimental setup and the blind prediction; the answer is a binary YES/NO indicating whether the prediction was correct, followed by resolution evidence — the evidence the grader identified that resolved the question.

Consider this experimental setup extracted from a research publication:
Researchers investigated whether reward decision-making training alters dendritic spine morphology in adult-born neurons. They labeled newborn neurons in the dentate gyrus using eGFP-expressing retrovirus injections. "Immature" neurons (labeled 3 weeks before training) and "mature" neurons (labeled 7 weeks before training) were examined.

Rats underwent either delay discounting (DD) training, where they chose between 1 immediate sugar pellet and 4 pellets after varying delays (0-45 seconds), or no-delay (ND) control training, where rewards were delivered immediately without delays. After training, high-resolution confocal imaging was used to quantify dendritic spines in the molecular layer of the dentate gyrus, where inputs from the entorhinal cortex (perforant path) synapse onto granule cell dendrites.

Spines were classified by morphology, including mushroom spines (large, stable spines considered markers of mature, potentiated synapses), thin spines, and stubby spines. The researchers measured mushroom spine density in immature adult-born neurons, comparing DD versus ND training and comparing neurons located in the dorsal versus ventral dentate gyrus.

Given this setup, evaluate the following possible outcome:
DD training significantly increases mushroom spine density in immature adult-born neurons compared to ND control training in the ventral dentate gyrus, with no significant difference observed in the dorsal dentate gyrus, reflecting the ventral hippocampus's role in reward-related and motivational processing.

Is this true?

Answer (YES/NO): NO